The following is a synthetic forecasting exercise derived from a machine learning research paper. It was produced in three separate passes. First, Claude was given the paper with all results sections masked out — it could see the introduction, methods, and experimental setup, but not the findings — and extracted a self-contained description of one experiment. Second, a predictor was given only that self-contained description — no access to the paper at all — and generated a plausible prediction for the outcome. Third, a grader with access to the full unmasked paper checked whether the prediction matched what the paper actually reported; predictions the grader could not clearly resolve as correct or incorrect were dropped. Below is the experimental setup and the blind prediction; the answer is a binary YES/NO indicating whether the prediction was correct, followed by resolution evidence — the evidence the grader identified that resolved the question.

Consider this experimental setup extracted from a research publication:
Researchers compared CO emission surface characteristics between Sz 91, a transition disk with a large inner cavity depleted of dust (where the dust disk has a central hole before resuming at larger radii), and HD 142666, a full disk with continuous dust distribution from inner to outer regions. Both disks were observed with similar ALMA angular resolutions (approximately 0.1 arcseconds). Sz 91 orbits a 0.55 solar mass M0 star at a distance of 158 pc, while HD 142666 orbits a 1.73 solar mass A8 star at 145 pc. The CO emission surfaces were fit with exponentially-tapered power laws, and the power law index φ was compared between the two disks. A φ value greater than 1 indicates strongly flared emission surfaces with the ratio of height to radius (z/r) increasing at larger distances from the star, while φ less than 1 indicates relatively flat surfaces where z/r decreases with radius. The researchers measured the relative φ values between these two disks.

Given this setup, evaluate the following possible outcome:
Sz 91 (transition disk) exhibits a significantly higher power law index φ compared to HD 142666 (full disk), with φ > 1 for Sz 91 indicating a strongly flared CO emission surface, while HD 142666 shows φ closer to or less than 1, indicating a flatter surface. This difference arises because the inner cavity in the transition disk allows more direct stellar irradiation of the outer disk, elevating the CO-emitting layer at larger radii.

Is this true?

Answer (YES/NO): YES